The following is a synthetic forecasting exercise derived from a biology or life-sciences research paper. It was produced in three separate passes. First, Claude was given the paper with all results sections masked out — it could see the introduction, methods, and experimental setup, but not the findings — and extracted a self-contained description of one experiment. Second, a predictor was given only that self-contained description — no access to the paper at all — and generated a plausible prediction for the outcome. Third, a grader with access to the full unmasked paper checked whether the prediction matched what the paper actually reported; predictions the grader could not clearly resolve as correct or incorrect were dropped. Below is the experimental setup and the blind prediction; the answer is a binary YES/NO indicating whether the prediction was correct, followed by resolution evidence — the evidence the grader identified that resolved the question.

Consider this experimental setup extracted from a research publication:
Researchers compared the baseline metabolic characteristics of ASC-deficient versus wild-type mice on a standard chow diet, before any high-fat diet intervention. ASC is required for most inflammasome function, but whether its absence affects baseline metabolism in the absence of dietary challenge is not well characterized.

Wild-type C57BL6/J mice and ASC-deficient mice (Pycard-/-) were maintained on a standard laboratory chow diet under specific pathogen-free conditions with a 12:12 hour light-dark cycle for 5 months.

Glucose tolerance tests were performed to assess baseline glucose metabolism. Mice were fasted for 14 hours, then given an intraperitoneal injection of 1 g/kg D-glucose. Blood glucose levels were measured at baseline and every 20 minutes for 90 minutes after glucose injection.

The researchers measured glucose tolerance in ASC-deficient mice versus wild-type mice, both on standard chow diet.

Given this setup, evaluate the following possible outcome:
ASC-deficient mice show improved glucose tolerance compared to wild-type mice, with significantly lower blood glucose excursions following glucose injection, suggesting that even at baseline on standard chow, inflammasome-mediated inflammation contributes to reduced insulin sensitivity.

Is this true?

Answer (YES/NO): NO